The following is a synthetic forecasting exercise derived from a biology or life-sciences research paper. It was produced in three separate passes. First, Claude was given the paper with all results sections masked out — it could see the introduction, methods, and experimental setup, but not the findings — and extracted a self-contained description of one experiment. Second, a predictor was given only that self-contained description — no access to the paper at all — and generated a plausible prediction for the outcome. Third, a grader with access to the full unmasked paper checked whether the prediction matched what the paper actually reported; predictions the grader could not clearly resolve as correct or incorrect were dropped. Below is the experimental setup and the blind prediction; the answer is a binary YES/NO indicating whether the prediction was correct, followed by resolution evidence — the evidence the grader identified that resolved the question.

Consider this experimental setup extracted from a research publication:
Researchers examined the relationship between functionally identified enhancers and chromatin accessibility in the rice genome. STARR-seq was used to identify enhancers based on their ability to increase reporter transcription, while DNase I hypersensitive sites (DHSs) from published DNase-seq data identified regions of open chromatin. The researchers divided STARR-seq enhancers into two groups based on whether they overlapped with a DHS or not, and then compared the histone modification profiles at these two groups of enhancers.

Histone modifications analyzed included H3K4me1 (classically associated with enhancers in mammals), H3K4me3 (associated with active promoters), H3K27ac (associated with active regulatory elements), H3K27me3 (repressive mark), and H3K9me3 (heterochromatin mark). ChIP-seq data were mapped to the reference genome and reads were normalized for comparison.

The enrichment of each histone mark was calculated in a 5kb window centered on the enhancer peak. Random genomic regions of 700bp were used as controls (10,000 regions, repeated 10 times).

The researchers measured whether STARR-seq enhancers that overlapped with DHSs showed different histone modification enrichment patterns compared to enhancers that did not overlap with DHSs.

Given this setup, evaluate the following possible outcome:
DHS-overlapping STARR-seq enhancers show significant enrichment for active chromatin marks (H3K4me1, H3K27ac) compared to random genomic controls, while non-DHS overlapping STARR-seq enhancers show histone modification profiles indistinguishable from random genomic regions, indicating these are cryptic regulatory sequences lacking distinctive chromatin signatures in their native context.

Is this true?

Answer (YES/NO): NO